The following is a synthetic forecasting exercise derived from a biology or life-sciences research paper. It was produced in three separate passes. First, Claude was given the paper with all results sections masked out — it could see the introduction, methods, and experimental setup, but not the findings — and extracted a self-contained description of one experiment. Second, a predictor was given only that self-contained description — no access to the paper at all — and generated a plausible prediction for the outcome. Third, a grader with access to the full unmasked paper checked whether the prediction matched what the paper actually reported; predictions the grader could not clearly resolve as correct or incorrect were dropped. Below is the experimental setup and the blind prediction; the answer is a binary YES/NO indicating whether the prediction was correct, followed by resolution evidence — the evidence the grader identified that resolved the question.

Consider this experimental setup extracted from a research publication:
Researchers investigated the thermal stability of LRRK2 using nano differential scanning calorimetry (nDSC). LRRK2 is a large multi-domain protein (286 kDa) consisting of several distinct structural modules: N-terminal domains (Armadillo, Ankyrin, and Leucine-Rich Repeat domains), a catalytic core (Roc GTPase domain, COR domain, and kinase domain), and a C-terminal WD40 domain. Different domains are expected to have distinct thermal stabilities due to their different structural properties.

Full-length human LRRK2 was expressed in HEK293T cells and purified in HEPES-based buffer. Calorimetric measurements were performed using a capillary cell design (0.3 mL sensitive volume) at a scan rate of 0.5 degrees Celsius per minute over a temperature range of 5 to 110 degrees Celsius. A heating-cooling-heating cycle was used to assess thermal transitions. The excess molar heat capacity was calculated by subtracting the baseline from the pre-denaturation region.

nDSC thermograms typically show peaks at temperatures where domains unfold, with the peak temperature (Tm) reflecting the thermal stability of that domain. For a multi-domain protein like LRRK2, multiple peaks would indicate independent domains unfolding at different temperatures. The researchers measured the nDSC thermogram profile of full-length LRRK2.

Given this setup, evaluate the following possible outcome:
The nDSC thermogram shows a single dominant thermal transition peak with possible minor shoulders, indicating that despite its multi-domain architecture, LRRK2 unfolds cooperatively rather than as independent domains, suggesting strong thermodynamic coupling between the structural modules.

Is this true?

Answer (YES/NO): NO